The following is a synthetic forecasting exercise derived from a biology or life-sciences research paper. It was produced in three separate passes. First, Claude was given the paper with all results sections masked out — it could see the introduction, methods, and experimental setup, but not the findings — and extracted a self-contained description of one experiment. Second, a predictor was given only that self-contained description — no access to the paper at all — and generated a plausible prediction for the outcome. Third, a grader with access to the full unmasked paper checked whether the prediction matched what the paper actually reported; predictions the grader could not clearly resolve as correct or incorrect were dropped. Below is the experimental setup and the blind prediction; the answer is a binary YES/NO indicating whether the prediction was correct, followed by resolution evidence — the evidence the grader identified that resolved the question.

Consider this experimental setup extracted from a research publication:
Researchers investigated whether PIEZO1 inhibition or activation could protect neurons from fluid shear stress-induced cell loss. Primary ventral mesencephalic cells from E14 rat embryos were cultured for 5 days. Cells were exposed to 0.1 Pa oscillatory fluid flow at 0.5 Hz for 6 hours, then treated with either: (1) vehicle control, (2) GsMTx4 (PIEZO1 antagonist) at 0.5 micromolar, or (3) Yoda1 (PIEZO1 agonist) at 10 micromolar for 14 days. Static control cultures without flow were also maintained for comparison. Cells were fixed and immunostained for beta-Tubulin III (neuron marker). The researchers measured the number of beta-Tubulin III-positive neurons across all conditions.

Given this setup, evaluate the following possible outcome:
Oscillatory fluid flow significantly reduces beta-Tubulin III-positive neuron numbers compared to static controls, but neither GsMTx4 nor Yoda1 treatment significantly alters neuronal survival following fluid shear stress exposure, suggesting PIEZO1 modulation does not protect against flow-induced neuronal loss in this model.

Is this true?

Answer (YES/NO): NO